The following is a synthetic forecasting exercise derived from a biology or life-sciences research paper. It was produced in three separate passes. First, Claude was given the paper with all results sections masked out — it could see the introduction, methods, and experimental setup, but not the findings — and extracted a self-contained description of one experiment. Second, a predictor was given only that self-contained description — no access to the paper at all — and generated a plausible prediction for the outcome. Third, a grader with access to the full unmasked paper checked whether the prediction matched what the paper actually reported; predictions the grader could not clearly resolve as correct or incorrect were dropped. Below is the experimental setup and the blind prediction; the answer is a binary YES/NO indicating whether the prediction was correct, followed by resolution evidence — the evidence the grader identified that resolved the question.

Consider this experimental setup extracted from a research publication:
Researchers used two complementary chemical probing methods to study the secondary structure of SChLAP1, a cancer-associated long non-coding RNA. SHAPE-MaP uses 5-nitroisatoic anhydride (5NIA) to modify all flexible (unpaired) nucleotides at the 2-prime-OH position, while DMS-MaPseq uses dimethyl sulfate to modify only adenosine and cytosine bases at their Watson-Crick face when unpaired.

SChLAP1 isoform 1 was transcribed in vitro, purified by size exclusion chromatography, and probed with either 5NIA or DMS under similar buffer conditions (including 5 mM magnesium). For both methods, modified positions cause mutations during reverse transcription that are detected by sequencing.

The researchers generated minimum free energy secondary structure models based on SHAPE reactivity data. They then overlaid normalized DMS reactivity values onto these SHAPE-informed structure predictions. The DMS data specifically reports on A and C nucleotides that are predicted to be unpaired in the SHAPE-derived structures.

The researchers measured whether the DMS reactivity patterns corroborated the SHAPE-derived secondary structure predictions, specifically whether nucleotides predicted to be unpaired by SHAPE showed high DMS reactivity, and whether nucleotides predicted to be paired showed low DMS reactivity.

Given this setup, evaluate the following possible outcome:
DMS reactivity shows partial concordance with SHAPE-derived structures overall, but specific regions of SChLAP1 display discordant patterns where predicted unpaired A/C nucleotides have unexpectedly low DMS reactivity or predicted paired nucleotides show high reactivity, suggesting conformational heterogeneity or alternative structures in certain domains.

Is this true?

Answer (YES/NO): NO